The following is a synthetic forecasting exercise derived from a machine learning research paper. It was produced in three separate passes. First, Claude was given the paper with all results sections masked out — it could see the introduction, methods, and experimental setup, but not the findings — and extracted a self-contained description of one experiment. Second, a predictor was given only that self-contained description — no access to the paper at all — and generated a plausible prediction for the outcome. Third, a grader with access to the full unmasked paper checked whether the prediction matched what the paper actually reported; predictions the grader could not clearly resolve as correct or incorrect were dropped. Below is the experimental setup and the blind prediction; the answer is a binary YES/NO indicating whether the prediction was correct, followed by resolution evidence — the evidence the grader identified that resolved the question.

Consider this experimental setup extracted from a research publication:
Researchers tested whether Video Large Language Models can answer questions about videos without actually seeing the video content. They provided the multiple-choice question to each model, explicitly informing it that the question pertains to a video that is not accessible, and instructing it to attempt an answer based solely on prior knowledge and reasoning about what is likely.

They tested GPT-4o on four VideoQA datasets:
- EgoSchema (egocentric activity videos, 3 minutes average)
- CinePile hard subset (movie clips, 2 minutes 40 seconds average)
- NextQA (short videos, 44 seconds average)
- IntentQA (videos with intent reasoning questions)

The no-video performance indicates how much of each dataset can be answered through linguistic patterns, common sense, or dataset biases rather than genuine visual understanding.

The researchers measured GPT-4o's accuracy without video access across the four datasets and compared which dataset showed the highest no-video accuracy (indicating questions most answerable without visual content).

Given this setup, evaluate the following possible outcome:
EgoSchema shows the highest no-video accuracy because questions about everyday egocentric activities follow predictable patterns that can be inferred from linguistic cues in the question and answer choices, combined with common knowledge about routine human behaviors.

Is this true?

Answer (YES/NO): NO